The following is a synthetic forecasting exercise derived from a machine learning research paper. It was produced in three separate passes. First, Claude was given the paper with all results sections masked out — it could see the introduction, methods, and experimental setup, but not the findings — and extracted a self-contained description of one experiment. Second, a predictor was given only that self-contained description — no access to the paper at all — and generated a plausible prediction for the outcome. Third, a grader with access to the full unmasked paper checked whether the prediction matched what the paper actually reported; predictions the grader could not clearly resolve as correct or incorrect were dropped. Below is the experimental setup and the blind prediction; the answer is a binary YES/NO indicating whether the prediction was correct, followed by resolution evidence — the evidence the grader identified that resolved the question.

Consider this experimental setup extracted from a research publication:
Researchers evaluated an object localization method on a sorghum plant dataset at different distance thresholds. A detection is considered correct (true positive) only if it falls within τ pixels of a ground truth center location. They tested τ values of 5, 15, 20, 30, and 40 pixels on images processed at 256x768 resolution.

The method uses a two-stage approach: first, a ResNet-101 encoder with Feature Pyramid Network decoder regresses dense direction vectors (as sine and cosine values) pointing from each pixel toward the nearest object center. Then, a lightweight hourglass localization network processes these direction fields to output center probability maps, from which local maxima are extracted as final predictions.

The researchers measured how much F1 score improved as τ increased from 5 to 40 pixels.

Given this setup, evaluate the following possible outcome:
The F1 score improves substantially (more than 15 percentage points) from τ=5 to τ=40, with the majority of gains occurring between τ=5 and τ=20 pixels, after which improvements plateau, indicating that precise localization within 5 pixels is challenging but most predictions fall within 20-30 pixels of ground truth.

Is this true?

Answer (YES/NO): NO